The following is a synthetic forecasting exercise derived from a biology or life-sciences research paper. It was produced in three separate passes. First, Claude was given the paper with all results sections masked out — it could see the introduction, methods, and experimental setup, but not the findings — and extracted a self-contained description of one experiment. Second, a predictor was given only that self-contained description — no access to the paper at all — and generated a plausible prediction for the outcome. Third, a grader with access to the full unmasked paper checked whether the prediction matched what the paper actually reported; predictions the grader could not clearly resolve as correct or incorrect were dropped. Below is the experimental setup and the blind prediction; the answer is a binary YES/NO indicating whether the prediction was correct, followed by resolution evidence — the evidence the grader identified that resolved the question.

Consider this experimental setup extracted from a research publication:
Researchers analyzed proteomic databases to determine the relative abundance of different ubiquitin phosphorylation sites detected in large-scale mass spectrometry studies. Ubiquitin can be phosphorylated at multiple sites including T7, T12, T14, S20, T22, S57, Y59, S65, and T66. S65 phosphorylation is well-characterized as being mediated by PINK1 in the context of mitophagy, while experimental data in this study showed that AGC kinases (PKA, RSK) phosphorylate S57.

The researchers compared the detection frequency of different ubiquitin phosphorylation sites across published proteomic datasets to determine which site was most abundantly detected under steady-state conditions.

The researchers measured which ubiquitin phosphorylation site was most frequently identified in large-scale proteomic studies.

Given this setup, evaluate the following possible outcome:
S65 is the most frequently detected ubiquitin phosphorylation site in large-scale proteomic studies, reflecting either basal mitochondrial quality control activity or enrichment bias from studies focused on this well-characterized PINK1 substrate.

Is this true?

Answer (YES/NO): NO